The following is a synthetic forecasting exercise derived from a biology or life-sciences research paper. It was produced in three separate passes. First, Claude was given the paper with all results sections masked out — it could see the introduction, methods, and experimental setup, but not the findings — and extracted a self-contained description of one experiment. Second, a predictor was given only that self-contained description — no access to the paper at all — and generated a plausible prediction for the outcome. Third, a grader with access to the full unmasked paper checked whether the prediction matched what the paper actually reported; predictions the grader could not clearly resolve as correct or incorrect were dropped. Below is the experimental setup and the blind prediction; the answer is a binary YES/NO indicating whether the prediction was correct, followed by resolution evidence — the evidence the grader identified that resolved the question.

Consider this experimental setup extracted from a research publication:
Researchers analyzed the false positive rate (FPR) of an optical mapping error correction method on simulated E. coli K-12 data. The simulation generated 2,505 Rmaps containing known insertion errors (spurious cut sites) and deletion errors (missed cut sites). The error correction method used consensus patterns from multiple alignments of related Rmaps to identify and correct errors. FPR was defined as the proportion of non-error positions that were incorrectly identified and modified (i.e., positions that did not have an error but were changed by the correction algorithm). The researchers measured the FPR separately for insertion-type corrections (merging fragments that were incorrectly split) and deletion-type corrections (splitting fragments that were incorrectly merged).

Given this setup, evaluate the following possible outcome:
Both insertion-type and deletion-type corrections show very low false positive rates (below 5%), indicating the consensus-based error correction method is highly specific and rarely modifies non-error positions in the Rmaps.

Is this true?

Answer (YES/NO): YES